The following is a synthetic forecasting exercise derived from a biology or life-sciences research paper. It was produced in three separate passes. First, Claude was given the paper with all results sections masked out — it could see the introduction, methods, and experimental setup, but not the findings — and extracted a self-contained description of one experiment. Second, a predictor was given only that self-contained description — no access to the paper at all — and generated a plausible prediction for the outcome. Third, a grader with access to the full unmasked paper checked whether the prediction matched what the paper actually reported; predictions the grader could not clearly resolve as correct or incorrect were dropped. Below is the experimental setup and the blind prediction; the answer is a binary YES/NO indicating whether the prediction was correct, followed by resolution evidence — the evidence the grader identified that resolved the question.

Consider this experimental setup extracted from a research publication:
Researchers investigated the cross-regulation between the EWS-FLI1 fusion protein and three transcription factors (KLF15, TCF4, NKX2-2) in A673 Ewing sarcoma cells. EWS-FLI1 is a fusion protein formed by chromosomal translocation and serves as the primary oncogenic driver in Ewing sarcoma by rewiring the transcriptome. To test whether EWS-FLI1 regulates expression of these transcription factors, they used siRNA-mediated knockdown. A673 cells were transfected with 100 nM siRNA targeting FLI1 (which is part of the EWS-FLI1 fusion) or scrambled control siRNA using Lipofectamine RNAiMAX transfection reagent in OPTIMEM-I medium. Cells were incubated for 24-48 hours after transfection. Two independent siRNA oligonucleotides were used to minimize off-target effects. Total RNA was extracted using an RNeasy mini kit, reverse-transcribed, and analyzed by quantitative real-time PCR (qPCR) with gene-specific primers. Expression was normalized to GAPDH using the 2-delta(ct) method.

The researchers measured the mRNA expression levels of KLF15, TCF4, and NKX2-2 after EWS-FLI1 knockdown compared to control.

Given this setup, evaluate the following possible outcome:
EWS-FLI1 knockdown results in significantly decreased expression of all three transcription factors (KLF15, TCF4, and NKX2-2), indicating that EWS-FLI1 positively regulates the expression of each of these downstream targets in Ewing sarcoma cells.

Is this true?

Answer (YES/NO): YES